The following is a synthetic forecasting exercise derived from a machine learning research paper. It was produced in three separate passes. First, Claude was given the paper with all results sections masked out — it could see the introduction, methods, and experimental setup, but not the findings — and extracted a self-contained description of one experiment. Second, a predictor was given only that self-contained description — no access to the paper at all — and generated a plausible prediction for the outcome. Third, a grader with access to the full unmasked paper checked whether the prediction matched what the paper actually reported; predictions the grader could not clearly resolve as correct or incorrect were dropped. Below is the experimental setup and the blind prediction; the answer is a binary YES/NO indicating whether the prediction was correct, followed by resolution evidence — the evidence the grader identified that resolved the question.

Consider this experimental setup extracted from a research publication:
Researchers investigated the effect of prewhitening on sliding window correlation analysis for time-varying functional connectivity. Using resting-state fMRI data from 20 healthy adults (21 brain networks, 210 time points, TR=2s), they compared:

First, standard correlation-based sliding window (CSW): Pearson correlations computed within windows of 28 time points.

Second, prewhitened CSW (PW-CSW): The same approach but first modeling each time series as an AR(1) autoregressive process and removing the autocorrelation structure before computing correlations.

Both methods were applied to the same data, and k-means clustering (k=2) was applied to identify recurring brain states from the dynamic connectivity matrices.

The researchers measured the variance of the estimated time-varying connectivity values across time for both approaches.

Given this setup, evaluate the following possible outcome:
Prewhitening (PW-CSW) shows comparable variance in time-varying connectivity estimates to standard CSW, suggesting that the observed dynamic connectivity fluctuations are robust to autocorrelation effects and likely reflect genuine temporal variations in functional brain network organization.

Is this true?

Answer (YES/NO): NO